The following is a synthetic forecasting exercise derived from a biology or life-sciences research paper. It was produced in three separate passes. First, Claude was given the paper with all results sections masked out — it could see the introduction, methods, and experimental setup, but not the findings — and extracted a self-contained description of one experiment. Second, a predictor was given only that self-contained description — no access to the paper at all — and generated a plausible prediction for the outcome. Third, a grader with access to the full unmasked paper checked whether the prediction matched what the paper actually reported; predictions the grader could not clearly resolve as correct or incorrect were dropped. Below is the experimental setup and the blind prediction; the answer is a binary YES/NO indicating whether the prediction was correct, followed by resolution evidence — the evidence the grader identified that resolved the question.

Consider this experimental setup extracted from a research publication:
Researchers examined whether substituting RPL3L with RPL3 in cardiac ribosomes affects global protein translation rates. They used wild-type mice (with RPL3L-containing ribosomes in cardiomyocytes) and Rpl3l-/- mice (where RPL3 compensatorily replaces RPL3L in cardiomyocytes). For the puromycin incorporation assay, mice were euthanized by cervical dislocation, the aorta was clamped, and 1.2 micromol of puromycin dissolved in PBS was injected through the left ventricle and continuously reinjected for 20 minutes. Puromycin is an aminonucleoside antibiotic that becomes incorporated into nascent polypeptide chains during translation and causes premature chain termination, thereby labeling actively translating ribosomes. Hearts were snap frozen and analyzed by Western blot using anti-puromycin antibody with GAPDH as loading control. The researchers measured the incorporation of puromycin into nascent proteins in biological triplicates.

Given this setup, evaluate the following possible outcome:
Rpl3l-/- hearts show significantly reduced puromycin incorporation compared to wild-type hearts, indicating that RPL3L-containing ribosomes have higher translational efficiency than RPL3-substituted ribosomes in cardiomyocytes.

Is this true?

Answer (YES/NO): NO